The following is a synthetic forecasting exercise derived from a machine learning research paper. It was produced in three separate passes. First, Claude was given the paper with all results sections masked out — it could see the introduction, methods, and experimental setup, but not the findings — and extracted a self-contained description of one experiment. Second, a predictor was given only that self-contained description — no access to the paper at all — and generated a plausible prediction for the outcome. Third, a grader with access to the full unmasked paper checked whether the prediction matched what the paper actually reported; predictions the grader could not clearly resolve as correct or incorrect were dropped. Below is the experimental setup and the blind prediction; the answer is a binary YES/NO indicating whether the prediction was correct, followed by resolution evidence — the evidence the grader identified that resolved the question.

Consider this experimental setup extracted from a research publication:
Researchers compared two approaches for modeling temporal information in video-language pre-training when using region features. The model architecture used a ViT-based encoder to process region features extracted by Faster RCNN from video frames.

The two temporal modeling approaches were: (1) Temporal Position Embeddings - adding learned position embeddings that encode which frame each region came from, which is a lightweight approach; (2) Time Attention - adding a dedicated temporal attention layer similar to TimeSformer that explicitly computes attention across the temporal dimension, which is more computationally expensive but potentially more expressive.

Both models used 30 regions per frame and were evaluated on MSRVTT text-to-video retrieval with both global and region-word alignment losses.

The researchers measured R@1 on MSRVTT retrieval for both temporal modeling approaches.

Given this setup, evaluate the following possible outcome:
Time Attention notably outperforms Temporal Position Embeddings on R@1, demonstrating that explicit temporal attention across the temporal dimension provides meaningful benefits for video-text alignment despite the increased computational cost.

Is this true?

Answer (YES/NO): NO